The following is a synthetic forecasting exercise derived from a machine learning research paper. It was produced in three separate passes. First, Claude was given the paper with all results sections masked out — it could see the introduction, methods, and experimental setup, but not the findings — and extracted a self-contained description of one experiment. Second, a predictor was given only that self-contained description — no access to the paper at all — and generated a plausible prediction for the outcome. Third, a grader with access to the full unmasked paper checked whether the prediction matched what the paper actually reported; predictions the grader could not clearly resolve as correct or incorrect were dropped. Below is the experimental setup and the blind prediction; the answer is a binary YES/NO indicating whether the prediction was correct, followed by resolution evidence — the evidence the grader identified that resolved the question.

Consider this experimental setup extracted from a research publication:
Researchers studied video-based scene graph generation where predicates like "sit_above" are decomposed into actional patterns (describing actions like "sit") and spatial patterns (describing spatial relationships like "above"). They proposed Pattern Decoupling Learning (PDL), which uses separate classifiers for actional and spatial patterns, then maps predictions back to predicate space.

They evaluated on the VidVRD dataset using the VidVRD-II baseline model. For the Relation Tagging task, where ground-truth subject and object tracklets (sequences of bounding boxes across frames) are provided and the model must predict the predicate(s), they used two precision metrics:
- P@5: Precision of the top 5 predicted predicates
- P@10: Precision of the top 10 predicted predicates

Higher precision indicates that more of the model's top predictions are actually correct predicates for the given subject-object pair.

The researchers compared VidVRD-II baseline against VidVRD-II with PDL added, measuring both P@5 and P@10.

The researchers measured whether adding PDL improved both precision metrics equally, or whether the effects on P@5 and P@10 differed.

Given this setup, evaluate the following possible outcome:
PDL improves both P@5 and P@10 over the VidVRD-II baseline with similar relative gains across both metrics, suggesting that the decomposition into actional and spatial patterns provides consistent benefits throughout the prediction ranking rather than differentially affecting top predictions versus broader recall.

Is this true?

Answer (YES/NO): NO